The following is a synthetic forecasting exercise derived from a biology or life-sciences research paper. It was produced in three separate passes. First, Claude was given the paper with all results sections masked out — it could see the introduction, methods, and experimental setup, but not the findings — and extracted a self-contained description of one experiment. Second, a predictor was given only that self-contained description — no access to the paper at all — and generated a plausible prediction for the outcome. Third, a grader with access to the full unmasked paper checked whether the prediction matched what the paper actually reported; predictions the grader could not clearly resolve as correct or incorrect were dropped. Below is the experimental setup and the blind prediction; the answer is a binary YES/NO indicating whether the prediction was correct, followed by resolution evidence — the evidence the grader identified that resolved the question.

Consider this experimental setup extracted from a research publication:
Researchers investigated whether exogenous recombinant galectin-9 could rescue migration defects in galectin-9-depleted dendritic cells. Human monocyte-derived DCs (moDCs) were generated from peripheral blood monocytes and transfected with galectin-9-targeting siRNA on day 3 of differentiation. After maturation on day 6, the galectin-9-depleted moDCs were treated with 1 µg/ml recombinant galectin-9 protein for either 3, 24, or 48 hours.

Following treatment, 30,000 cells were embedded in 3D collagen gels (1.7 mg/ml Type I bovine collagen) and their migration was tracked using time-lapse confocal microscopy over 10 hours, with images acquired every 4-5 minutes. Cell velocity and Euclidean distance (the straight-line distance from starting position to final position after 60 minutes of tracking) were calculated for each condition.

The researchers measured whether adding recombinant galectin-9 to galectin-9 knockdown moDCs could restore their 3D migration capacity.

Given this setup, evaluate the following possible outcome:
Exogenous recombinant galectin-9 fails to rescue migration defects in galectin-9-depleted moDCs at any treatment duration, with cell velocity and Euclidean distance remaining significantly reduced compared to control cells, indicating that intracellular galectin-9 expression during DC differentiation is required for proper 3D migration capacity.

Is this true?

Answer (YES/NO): NO